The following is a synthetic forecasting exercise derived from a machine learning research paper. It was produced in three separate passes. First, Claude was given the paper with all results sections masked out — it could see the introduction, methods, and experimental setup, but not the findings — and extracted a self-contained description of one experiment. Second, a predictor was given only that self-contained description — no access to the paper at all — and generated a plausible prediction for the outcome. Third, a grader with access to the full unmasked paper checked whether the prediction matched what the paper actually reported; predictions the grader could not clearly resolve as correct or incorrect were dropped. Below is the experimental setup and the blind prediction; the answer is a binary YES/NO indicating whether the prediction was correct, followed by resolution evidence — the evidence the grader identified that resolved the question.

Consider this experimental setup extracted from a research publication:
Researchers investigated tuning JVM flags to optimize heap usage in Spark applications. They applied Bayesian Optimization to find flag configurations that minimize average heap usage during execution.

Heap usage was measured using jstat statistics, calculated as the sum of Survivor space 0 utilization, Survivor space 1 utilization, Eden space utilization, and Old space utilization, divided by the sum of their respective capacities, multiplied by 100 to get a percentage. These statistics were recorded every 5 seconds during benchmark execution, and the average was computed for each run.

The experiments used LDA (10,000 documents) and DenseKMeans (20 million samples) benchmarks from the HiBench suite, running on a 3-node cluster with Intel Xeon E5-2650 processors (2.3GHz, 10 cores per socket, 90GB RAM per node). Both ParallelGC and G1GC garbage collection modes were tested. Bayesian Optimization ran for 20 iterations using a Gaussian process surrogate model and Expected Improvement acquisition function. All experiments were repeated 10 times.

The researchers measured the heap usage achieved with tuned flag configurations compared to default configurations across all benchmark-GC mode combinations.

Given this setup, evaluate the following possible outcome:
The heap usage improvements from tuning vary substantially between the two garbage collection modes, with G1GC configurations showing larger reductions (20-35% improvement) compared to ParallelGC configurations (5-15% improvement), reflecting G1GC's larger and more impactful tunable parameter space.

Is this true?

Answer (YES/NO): NO